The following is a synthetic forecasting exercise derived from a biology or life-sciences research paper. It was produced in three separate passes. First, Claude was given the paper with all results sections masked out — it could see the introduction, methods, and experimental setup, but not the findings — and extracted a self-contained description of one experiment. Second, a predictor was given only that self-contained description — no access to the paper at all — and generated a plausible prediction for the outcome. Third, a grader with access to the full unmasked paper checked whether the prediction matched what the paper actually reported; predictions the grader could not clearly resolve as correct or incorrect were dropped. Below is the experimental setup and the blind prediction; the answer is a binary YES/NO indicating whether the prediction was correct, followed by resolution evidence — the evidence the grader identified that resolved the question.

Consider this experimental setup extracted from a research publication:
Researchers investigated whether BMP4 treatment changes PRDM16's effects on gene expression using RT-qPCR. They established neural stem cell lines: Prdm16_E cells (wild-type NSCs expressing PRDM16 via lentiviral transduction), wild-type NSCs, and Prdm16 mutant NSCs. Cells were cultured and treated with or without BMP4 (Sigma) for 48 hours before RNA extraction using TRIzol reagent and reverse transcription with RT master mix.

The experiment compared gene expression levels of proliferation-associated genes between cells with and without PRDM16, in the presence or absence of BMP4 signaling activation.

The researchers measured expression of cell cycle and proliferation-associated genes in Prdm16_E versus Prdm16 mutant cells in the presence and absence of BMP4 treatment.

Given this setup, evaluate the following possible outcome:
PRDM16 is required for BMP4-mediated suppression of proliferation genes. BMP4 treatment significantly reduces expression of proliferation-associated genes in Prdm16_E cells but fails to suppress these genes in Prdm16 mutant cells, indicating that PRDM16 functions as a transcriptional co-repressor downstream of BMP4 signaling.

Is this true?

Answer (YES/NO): YES